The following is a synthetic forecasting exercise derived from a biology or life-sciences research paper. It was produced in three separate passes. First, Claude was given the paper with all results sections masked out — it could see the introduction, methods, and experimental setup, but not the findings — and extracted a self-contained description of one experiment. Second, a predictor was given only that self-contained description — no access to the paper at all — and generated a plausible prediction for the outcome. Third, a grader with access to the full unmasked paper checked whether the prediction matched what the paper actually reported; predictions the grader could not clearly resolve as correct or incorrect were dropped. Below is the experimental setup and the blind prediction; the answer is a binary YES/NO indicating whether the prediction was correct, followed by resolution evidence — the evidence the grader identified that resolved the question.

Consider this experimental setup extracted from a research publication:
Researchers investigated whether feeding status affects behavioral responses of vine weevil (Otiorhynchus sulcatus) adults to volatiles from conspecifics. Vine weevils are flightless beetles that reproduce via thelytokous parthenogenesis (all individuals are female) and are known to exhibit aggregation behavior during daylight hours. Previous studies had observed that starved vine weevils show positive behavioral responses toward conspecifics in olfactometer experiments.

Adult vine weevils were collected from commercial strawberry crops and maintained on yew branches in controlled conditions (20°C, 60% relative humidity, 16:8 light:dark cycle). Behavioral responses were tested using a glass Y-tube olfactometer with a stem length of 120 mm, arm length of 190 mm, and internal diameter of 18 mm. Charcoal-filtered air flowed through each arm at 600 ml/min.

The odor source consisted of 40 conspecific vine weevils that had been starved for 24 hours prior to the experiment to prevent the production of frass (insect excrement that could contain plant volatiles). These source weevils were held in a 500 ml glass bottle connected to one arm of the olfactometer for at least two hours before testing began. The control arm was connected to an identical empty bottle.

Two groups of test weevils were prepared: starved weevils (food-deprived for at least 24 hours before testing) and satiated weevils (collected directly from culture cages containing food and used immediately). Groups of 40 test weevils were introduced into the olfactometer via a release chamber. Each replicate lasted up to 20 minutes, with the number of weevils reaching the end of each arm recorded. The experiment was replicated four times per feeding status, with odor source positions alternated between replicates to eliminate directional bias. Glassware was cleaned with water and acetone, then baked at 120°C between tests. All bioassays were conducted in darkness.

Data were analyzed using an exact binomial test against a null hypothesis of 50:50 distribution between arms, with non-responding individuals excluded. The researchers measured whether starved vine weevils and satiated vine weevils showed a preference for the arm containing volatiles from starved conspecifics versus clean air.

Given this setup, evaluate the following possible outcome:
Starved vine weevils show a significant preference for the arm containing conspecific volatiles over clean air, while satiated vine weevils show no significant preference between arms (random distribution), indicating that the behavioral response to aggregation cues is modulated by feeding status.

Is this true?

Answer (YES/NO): NO